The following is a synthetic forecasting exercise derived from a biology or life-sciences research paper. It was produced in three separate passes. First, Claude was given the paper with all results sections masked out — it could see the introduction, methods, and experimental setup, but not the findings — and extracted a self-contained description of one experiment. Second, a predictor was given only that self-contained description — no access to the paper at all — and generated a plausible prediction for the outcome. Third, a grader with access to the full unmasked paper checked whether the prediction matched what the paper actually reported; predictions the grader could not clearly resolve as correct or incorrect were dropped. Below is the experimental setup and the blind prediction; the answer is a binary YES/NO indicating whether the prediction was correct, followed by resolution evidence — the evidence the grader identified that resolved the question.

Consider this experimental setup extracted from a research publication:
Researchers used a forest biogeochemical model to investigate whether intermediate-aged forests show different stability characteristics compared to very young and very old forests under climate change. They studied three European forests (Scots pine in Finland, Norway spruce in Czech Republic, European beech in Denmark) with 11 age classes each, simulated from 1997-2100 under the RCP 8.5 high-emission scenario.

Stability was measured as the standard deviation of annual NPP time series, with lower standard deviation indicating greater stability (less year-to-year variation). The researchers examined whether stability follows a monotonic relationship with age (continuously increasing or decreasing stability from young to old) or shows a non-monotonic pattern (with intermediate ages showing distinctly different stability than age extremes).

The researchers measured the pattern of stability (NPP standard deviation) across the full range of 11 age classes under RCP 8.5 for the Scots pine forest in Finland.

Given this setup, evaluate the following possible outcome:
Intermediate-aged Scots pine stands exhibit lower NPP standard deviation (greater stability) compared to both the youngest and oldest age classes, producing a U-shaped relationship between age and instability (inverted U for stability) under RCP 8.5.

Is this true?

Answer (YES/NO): NO